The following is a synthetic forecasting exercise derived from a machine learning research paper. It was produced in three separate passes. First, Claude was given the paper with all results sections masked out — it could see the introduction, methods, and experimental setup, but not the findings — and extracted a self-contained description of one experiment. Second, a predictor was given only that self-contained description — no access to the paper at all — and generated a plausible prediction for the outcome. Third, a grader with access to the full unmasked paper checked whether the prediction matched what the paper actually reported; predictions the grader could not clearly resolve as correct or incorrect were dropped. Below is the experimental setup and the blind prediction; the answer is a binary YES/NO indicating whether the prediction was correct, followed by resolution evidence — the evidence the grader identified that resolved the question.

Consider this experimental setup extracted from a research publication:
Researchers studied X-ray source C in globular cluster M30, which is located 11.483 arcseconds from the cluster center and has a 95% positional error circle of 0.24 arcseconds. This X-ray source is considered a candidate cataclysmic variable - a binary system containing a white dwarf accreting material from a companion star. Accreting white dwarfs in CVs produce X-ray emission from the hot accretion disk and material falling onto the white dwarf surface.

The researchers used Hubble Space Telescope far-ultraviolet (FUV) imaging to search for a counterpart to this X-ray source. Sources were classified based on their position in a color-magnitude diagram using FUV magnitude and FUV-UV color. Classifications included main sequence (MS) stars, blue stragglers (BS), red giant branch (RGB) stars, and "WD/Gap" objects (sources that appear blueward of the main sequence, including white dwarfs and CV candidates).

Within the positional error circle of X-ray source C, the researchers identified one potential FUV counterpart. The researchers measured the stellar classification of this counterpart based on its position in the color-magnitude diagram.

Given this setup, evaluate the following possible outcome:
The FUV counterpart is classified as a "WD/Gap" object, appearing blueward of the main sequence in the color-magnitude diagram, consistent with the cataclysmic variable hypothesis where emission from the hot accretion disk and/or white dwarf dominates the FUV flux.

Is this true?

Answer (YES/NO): YES